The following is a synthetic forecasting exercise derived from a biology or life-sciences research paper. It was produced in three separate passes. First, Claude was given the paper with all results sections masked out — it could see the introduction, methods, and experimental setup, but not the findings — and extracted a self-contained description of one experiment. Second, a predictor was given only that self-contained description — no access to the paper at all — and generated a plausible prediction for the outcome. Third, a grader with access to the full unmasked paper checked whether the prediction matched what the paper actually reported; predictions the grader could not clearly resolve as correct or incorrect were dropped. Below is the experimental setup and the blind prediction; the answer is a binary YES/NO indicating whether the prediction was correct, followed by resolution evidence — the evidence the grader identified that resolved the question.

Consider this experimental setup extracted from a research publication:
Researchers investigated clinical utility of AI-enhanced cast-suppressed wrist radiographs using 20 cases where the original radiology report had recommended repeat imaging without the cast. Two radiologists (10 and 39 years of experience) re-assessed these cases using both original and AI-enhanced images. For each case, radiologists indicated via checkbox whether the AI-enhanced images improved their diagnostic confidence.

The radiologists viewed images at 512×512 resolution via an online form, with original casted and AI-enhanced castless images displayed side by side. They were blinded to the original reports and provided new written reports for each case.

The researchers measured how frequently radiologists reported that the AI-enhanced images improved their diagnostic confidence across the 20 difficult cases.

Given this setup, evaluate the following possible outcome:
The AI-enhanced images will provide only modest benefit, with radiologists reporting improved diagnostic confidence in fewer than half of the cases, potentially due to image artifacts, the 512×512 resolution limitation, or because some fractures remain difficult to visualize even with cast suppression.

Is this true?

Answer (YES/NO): NO